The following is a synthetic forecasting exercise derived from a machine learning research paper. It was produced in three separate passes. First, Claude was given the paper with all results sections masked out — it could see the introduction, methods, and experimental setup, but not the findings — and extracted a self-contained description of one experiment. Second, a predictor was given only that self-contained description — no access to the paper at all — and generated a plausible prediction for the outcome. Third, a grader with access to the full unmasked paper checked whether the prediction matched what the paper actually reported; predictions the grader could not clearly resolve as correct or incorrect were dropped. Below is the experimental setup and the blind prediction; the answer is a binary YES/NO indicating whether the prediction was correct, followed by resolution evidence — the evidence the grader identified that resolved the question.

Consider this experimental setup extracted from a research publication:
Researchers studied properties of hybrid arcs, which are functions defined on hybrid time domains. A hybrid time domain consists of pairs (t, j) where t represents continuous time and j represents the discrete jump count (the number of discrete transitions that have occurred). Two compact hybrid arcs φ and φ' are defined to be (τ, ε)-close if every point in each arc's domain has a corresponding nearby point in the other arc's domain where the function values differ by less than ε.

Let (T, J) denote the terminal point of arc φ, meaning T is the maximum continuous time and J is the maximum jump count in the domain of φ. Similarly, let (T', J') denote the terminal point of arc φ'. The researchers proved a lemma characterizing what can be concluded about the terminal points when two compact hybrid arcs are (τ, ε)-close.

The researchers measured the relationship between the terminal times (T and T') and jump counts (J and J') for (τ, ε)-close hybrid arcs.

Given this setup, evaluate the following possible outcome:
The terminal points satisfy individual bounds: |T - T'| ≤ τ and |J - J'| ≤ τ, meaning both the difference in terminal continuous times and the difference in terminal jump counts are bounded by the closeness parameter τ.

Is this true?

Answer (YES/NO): NO